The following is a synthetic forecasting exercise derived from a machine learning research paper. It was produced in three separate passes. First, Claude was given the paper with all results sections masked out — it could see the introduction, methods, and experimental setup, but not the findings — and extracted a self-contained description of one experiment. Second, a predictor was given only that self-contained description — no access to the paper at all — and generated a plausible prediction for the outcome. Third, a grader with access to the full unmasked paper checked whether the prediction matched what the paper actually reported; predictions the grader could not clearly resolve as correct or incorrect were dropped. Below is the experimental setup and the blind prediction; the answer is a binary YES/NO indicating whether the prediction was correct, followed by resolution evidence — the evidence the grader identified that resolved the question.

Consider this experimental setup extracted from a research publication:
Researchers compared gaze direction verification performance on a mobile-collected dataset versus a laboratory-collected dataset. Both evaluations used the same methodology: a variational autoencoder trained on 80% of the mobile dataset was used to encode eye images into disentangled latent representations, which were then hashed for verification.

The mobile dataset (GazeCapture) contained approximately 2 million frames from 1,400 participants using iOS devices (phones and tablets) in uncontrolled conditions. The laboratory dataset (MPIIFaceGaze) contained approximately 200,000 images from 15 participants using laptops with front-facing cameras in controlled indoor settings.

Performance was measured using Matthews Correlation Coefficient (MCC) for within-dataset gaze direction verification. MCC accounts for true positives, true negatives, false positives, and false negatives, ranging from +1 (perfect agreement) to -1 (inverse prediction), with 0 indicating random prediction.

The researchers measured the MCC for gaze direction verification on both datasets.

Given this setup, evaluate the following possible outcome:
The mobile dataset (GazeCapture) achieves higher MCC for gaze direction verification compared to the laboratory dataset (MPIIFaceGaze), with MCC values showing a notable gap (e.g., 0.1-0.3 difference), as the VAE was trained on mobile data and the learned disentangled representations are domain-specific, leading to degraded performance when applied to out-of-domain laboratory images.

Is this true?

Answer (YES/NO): NO